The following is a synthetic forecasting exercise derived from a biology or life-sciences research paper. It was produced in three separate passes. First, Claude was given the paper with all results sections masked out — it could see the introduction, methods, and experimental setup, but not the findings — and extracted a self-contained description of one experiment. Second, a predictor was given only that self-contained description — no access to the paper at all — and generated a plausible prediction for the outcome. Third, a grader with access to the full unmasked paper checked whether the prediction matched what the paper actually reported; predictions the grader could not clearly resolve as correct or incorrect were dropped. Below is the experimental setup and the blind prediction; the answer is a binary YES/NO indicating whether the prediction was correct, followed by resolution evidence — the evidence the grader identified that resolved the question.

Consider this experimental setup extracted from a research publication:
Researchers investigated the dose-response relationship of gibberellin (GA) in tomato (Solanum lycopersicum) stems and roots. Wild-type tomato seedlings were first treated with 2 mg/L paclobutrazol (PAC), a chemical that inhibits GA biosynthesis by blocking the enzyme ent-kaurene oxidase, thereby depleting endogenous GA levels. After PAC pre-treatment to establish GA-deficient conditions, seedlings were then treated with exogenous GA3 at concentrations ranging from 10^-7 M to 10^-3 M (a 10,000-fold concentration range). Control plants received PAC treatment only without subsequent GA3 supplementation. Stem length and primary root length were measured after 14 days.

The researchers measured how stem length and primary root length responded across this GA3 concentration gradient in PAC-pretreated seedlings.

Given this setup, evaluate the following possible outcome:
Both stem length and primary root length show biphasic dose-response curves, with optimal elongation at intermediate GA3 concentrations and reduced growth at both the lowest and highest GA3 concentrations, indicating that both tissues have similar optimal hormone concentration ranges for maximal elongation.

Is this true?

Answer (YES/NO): NO